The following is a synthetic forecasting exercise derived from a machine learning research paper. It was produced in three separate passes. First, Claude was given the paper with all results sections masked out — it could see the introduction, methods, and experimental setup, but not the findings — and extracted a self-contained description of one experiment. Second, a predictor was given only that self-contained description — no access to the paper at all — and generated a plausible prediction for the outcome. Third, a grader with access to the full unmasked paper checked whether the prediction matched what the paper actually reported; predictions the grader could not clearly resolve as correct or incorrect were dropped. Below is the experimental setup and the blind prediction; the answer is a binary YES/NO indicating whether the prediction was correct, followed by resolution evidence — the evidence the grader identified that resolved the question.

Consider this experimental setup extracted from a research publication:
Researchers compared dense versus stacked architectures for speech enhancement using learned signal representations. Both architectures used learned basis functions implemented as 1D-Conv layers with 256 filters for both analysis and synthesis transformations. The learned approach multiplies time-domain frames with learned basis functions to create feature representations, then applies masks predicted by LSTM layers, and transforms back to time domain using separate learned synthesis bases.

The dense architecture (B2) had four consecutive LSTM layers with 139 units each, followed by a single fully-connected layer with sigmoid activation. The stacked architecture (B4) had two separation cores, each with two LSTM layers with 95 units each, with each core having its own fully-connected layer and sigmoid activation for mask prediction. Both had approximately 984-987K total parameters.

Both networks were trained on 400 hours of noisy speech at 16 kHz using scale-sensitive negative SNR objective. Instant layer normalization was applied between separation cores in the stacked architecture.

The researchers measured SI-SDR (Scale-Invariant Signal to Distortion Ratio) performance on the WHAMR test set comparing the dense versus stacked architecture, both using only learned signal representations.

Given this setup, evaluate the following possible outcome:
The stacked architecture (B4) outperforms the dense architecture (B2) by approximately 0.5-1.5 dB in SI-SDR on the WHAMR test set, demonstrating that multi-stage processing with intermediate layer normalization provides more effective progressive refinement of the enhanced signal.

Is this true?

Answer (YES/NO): NO